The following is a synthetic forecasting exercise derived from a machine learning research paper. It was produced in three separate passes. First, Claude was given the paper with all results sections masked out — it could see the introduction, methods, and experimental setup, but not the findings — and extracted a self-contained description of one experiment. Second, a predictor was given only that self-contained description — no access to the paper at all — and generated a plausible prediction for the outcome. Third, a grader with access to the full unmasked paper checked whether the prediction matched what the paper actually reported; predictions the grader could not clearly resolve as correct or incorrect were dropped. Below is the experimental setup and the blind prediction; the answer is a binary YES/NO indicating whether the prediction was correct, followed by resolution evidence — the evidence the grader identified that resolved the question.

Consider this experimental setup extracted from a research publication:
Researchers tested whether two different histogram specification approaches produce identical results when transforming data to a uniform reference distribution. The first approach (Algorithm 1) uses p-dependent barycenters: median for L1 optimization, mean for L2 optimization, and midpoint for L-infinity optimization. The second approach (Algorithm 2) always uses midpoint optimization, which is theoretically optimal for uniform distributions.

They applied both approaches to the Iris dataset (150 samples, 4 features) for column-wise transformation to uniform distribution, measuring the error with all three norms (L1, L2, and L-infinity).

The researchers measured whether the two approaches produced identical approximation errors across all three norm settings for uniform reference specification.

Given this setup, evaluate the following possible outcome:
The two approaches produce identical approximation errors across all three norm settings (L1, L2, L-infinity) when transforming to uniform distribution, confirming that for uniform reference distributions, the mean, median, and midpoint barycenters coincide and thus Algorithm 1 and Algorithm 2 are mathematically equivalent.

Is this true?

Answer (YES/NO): YES